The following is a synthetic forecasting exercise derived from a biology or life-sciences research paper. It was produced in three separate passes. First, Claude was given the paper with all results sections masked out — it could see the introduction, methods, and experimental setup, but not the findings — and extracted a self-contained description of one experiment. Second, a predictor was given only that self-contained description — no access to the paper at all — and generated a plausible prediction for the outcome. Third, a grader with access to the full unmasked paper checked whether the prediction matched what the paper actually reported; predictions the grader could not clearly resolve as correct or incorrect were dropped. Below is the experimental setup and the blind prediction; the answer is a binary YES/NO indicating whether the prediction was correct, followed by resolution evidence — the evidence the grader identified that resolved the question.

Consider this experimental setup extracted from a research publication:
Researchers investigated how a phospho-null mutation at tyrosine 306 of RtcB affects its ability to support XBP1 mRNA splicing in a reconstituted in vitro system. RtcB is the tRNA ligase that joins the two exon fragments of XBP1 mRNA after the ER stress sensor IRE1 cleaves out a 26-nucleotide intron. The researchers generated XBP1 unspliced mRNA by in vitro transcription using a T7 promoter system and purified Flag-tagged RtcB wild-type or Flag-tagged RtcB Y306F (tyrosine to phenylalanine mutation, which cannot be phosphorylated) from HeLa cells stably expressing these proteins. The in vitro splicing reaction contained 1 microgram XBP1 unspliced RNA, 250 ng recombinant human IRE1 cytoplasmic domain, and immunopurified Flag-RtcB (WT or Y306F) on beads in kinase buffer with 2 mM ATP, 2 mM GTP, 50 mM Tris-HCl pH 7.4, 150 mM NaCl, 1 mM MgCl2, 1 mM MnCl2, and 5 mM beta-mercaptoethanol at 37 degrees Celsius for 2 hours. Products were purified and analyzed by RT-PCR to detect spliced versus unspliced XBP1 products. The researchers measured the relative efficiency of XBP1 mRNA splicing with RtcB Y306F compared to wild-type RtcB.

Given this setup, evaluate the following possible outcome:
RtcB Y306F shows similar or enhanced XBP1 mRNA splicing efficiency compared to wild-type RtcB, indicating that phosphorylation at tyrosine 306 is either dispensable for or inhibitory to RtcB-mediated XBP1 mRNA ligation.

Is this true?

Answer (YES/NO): YES